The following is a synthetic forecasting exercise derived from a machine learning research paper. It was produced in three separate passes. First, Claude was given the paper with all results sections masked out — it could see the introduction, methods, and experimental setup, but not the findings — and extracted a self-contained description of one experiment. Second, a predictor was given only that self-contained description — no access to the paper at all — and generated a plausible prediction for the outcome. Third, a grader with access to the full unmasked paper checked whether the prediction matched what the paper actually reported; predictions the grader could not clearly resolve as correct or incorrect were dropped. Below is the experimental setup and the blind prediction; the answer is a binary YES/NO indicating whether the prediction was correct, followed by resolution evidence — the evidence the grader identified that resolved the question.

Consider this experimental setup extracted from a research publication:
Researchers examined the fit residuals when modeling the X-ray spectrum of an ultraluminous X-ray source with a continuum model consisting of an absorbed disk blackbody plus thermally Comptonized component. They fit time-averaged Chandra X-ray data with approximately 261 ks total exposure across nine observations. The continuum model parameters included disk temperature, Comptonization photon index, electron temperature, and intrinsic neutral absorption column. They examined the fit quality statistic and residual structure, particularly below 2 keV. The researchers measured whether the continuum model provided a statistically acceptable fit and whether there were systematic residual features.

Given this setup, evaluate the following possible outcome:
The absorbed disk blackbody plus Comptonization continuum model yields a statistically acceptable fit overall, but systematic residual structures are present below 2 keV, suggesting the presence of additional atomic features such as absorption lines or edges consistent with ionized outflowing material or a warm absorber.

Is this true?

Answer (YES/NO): NO